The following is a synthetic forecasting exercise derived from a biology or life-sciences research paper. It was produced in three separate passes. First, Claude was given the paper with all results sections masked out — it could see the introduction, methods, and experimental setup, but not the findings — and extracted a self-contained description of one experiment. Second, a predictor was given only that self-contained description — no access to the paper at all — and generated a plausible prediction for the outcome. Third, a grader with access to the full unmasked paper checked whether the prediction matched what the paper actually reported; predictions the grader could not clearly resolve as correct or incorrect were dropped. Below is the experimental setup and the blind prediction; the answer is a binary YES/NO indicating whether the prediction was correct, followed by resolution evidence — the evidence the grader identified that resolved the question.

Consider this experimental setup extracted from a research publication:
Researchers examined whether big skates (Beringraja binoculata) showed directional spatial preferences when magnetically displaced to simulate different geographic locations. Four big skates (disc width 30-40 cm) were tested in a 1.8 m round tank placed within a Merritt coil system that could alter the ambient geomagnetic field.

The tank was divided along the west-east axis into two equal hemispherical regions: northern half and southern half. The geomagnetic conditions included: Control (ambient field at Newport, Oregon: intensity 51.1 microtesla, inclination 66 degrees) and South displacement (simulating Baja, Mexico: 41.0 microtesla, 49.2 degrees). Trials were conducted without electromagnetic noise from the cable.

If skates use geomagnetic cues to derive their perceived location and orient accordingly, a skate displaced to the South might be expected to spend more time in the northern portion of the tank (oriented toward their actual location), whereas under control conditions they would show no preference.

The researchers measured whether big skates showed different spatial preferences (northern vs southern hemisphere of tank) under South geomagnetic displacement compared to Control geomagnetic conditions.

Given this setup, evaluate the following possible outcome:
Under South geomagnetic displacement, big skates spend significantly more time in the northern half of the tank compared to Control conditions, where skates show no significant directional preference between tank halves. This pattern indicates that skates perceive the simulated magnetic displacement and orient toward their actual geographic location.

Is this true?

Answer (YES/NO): NO